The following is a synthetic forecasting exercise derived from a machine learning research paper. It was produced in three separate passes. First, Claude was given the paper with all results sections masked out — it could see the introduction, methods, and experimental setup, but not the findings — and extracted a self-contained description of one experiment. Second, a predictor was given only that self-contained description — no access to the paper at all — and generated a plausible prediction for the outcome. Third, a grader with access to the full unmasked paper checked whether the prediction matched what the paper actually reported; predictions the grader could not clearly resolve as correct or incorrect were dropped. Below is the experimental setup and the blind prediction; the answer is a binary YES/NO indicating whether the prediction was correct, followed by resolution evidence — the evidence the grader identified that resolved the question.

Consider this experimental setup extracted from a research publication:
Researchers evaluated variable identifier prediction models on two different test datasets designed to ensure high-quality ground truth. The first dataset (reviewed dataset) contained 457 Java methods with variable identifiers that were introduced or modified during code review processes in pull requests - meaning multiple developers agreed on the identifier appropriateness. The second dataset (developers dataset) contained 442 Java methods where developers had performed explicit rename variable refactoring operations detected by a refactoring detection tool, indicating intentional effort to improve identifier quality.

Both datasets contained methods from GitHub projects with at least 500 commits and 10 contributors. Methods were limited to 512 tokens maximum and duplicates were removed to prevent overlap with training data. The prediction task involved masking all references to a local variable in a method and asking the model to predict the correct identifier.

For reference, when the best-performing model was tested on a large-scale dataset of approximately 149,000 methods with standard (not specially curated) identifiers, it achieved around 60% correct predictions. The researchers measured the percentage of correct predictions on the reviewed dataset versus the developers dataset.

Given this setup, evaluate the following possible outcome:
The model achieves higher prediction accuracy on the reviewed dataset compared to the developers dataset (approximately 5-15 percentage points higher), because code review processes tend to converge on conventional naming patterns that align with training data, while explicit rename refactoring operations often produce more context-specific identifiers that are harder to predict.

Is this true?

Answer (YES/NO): NO